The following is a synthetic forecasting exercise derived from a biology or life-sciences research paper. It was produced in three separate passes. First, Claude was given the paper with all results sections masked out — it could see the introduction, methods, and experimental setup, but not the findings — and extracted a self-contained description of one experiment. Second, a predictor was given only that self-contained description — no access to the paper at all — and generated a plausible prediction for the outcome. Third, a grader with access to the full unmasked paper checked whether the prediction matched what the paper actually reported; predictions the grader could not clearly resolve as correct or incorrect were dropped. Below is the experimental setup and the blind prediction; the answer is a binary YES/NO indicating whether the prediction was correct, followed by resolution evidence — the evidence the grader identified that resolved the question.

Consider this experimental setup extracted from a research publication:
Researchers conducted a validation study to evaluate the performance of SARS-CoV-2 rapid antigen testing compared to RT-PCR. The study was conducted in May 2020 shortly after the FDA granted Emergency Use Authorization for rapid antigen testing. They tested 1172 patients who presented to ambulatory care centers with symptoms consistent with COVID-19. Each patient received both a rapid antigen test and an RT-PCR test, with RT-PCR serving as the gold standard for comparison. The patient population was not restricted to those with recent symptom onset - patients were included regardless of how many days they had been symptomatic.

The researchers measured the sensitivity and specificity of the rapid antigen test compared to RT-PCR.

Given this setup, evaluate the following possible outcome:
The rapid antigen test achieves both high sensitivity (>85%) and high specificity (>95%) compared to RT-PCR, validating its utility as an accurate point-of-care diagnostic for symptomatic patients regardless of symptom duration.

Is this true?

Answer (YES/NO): NO